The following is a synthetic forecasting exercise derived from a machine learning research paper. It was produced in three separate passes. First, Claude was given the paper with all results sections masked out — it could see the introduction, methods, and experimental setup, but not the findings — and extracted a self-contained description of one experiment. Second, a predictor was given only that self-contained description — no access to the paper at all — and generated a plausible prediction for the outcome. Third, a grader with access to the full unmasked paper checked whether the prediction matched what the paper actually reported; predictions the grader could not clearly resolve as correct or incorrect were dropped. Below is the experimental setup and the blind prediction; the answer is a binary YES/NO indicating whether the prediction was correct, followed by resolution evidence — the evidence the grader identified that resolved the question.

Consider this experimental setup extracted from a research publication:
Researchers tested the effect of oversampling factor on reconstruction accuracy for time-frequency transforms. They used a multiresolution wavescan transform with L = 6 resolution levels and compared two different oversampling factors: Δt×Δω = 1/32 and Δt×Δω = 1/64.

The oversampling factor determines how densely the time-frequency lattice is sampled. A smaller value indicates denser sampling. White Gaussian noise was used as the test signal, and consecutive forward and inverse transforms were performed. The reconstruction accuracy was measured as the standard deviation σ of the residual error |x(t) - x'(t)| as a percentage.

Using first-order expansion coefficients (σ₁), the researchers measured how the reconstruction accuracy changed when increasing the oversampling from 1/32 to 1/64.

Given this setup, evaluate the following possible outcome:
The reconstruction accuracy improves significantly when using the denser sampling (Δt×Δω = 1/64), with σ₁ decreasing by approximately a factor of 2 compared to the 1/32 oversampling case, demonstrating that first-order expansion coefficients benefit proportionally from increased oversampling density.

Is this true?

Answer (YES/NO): NO